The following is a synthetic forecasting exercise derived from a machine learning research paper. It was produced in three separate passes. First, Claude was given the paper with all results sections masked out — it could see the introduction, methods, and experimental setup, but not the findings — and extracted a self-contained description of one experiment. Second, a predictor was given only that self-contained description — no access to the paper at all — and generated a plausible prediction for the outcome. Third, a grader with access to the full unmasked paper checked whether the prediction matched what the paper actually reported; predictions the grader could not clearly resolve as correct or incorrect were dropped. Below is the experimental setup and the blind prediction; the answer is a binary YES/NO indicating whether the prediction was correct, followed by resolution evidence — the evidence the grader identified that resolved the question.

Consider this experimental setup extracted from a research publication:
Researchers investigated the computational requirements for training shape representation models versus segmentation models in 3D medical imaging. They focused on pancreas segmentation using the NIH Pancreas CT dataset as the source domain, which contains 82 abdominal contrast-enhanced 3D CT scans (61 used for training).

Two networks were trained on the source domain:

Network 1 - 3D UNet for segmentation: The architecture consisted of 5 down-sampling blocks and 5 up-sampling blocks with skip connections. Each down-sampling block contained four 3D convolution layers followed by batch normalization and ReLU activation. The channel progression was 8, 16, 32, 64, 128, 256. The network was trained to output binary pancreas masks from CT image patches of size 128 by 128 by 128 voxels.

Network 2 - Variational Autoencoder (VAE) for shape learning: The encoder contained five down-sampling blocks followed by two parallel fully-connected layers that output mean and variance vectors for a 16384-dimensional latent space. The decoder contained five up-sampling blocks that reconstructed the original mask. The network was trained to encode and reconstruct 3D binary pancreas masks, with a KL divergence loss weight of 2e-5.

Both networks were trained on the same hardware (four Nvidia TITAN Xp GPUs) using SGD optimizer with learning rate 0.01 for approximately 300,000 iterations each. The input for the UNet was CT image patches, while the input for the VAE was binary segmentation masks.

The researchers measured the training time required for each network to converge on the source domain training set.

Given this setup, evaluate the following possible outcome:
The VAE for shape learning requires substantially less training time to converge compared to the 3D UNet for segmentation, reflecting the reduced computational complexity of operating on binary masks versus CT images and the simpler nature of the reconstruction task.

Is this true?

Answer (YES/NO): NO